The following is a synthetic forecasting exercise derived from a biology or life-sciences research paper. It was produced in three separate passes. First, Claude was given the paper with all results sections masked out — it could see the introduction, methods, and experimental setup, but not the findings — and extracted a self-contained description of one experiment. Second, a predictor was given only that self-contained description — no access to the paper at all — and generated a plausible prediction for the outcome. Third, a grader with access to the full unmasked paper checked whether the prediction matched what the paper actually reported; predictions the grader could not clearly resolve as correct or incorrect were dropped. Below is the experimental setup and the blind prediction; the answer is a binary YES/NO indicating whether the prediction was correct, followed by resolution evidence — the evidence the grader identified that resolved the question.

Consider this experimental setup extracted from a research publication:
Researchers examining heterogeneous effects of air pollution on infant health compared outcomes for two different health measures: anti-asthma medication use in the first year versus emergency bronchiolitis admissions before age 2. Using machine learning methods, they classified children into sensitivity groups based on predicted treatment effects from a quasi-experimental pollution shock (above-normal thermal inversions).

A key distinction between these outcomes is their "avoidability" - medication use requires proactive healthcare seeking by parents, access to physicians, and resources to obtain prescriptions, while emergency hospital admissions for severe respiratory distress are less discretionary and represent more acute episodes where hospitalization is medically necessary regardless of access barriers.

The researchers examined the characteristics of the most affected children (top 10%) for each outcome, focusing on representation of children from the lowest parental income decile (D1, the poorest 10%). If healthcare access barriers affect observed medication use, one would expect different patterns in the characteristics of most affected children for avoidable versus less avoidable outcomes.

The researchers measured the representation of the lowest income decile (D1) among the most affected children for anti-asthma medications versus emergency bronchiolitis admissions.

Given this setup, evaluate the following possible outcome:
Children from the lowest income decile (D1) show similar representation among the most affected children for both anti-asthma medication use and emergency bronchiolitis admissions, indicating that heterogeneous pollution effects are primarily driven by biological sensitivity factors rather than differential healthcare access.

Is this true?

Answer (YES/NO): NO